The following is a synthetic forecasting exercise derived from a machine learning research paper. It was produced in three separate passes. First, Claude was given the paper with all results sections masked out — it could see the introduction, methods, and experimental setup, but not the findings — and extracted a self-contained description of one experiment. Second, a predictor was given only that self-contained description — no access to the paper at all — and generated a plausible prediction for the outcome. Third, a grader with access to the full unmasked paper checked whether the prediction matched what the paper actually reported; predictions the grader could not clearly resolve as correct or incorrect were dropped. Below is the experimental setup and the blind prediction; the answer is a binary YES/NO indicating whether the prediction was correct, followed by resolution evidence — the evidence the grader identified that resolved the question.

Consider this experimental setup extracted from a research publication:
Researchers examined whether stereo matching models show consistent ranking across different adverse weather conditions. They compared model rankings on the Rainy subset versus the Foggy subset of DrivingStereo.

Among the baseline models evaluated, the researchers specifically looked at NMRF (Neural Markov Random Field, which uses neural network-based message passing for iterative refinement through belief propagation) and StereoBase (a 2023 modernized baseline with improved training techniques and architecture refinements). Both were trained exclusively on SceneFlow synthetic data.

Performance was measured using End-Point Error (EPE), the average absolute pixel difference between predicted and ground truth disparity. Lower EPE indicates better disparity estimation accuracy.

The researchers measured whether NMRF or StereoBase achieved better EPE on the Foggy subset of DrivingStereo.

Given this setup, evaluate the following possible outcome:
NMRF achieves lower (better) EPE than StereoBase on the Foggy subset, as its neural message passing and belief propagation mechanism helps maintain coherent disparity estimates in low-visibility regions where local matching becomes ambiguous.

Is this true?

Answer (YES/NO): YES